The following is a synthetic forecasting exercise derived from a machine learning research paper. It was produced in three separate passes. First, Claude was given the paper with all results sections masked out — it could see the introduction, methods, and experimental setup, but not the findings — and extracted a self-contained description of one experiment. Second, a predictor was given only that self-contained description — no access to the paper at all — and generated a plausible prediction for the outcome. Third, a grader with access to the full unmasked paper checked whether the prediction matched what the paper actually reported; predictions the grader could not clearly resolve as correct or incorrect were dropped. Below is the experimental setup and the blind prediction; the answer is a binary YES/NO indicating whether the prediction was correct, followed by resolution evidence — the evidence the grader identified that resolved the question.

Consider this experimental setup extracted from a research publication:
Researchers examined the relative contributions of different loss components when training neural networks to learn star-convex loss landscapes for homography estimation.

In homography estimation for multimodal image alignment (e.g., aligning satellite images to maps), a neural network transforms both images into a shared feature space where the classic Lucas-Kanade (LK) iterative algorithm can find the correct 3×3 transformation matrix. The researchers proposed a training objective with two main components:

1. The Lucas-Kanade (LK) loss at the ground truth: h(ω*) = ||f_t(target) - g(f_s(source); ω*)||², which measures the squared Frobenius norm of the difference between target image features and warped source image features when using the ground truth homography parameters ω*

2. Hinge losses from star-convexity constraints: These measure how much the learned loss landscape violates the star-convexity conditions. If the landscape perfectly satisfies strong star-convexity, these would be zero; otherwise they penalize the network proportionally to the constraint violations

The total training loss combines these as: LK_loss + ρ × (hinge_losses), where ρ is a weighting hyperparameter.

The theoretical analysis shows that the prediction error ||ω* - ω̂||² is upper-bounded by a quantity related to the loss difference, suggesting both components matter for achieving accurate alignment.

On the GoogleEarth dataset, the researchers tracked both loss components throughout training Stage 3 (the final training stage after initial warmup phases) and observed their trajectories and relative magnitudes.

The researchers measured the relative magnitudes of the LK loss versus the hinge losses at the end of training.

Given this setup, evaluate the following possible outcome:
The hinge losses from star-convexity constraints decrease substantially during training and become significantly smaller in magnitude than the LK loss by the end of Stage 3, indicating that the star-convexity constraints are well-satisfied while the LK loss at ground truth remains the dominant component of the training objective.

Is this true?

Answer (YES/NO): NO